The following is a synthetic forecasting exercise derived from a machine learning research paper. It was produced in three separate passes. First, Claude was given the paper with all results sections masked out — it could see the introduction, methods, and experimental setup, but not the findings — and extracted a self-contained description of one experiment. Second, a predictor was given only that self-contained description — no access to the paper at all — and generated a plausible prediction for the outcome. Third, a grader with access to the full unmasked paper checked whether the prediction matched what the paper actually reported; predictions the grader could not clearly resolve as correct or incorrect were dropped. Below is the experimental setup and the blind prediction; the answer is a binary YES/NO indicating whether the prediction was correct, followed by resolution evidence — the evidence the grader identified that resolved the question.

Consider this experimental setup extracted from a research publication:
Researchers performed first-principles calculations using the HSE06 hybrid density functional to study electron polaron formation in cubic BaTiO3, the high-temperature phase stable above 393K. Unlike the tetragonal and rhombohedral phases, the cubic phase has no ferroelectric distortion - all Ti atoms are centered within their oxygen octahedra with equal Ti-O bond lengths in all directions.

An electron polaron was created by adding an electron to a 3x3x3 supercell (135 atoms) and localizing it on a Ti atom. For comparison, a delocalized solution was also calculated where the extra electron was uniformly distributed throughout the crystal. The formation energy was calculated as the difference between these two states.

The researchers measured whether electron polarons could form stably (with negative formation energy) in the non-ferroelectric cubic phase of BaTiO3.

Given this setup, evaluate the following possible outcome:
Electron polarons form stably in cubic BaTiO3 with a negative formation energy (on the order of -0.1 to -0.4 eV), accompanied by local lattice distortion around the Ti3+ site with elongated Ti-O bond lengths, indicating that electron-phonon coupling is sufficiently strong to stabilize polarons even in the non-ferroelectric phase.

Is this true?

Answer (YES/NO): NO